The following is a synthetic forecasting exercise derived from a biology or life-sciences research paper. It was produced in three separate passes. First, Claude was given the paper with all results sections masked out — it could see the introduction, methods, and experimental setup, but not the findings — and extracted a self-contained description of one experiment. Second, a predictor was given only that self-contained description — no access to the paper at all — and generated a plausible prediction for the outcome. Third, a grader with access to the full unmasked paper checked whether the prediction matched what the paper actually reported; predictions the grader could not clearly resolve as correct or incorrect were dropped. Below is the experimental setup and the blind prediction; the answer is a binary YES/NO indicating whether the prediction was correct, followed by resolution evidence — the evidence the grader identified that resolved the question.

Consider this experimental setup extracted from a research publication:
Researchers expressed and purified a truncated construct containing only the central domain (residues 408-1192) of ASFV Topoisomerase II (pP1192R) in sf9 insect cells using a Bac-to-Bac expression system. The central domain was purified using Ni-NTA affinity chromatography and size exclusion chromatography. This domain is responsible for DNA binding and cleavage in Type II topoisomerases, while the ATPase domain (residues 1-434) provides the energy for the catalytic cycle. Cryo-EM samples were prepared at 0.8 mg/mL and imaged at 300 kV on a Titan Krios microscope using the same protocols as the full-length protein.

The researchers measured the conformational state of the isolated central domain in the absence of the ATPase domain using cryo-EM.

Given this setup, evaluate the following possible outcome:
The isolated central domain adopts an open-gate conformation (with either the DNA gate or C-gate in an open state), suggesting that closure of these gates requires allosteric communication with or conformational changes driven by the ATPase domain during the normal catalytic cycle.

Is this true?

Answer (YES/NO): NO